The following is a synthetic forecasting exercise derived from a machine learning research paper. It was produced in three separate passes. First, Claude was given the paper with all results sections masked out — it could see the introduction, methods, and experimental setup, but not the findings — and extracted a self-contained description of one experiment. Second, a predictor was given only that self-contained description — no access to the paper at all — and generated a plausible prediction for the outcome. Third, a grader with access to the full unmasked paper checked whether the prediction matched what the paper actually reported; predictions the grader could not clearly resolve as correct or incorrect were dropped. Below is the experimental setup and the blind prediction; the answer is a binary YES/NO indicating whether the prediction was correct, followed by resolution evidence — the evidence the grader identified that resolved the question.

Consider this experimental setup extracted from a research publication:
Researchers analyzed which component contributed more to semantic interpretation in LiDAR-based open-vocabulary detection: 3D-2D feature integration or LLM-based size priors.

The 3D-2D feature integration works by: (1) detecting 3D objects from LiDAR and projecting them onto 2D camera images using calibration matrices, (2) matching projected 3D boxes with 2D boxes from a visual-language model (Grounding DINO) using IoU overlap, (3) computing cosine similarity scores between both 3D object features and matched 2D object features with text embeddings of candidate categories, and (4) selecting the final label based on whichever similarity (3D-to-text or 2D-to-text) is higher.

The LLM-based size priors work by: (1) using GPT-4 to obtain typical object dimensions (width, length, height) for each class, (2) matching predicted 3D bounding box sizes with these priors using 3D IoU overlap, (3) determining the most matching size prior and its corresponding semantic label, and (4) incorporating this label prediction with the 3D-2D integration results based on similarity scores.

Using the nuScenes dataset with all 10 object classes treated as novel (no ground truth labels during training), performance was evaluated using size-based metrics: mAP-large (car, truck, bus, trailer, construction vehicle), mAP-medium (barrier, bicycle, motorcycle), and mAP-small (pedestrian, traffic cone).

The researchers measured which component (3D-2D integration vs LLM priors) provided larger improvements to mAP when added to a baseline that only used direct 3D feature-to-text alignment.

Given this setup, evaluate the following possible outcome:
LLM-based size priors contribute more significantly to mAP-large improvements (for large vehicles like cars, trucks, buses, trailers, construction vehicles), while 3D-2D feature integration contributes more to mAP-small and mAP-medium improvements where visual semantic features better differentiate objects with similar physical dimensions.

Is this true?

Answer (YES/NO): NO